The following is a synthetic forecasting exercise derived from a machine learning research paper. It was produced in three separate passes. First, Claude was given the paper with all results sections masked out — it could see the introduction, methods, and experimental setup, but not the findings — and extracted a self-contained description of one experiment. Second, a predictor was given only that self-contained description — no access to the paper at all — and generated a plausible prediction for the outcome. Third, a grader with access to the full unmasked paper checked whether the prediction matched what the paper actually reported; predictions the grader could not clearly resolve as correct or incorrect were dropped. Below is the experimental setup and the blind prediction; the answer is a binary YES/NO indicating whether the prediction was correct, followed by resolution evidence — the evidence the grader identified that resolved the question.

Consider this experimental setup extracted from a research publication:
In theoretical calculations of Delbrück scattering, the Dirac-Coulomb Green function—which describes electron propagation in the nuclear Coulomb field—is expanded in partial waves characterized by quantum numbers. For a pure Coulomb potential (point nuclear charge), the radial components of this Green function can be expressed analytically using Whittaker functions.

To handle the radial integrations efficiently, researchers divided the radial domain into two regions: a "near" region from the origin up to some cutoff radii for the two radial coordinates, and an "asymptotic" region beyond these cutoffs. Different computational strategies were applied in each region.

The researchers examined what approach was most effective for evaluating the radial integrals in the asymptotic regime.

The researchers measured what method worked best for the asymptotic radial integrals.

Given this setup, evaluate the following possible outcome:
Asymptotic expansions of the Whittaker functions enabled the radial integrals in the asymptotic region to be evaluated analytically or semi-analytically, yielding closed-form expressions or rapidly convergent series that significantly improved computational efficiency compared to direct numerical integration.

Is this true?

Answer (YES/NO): YES